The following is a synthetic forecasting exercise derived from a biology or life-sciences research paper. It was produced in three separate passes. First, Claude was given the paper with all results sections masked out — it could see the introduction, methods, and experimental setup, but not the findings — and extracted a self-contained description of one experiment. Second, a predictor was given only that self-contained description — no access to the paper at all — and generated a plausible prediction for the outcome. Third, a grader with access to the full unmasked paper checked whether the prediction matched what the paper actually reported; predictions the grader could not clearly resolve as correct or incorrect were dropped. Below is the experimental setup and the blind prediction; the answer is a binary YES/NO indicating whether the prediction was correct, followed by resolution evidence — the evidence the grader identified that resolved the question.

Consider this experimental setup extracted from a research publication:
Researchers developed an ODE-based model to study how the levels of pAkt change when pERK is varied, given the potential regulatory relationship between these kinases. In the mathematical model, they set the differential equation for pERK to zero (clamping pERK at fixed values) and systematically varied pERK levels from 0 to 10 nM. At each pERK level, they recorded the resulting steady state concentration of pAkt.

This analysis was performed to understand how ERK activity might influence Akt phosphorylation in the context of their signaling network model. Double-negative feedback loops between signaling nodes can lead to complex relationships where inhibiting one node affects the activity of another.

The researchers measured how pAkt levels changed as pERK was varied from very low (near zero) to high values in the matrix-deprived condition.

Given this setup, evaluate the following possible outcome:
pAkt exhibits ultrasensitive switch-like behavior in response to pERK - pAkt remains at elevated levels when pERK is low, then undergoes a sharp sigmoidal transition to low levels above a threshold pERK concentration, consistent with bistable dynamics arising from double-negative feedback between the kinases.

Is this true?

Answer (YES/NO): NO